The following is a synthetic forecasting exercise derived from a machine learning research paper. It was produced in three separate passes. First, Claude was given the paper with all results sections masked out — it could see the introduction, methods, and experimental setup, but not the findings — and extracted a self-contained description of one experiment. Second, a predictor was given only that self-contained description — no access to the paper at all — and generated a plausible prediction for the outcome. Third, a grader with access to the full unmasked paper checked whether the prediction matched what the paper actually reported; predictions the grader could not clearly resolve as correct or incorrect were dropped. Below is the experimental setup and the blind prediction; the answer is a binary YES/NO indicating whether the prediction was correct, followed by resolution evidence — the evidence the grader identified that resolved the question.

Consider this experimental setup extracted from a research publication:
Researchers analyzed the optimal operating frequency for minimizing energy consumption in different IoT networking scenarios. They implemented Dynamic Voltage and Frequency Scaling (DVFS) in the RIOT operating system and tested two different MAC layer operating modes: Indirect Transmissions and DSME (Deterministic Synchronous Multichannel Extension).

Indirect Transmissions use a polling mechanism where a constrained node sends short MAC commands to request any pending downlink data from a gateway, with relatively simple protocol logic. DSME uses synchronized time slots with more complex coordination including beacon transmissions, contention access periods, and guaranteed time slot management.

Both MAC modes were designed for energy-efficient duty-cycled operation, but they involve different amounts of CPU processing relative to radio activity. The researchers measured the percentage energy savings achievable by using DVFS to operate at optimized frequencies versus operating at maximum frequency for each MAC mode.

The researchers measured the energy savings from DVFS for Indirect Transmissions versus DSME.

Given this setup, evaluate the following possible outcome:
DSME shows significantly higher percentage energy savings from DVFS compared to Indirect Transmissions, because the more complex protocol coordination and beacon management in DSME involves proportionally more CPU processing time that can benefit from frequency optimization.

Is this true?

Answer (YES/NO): YES